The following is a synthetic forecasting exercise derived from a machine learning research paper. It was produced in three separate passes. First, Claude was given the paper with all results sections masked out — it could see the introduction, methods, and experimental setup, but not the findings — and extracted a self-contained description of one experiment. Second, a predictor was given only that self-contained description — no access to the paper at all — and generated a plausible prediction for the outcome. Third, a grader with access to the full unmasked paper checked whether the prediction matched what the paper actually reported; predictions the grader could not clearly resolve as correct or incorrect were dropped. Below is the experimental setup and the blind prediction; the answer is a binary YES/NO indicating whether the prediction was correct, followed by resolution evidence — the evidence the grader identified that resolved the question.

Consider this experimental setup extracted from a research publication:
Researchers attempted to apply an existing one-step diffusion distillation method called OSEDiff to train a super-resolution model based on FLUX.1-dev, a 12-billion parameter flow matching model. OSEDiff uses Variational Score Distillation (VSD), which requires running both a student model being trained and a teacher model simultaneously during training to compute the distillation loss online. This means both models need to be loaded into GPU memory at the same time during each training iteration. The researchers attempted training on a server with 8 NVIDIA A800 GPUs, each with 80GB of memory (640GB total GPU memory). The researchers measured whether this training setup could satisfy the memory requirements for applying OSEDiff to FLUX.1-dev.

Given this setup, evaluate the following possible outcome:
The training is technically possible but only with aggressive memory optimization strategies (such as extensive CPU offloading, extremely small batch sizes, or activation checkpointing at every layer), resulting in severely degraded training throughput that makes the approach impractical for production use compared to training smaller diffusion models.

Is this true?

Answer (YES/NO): NO